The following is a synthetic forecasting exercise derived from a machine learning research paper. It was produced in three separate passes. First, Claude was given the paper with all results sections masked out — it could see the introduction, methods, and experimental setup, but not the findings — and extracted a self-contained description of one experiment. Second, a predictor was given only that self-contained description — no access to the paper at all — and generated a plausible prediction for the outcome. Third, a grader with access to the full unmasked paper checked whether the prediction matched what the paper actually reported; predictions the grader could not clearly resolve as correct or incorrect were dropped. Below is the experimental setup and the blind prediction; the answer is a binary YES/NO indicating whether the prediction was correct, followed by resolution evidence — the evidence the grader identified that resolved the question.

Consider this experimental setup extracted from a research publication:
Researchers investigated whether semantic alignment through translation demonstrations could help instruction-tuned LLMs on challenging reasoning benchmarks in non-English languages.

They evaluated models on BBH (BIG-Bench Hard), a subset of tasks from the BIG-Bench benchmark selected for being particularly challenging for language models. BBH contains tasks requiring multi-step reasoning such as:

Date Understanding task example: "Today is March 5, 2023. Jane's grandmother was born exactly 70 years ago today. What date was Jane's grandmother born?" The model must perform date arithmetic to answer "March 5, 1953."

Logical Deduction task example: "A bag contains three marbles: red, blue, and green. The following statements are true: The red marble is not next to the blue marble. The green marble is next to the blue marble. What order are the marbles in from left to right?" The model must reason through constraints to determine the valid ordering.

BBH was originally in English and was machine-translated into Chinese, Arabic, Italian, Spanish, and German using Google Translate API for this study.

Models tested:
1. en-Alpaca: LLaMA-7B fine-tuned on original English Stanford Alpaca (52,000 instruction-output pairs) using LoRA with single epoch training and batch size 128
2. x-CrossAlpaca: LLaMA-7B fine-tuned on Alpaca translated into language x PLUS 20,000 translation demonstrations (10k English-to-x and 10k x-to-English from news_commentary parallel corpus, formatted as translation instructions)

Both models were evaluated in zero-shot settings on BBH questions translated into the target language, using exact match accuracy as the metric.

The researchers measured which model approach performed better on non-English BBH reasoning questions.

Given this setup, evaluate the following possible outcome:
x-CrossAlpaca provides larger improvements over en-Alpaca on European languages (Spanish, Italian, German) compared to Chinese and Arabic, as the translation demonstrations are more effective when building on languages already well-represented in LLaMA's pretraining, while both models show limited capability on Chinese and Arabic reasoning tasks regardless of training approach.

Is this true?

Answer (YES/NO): NO